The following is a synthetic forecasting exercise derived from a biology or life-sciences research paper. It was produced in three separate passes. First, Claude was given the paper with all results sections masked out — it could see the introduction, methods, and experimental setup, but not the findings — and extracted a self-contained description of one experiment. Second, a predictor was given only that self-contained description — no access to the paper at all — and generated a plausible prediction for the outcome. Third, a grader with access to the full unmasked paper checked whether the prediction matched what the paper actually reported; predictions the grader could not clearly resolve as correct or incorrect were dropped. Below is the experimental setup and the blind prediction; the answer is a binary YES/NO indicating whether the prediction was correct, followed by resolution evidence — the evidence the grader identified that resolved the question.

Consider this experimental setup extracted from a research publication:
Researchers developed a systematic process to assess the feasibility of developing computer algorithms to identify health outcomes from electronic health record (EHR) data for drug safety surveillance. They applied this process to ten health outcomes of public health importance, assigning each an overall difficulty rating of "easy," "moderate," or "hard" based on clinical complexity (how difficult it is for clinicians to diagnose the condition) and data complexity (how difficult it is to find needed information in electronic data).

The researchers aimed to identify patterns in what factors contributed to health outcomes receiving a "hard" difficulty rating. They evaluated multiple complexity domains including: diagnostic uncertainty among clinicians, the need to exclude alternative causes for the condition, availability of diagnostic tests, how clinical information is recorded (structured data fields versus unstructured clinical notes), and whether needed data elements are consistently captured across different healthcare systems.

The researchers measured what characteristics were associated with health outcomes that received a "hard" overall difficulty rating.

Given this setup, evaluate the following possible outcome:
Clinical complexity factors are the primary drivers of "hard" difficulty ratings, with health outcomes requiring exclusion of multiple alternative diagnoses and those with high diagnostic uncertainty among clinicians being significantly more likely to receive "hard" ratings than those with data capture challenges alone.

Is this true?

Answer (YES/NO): NO